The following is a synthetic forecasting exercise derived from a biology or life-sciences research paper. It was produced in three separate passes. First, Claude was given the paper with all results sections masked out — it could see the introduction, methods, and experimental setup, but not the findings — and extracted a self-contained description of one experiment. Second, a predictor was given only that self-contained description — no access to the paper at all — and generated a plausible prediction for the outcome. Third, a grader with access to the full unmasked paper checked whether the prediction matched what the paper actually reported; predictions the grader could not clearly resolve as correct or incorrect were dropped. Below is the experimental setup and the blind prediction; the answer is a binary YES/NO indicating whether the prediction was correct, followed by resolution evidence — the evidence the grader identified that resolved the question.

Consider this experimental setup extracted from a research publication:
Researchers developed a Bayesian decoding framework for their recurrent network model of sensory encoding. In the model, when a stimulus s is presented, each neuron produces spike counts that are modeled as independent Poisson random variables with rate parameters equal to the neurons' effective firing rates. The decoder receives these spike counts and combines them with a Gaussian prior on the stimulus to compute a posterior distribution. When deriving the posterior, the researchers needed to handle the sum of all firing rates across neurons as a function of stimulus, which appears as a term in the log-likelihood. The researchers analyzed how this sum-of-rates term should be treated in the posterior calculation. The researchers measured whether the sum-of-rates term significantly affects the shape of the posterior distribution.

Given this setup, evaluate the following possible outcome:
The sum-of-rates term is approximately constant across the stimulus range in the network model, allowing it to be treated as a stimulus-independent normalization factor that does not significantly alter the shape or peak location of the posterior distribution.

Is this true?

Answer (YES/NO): NO